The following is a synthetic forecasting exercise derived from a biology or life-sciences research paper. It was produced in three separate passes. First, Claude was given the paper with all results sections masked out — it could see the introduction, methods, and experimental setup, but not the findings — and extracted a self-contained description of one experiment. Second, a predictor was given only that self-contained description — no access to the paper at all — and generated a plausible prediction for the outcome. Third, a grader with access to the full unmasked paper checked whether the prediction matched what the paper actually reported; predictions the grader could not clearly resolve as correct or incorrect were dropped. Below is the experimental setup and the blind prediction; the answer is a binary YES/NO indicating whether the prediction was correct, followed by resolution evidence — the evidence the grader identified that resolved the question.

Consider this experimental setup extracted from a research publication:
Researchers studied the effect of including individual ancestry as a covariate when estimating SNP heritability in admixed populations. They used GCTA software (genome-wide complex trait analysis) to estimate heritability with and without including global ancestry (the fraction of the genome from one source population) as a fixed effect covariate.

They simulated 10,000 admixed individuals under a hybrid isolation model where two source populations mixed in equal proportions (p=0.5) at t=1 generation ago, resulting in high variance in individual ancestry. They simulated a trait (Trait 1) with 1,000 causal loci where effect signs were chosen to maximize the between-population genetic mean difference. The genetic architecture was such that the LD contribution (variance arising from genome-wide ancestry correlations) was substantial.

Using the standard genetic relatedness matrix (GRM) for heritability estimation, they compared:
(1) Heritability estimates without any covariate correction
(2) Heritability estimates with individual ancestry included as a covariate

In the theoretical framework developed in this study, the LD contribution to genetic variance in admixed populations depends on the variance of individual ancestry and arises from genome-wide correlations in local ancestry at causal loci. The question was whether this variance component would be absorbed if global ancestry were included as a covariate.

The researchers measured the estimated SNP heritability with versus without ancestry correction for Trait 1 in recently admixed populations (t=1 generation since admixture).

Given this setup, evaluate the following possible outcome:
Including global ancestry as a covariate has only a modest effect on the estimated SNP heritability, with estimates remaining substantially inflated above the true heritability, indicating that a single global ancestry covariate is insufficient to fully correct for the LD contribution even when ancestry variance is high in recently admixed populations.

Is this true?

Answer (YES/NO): NO